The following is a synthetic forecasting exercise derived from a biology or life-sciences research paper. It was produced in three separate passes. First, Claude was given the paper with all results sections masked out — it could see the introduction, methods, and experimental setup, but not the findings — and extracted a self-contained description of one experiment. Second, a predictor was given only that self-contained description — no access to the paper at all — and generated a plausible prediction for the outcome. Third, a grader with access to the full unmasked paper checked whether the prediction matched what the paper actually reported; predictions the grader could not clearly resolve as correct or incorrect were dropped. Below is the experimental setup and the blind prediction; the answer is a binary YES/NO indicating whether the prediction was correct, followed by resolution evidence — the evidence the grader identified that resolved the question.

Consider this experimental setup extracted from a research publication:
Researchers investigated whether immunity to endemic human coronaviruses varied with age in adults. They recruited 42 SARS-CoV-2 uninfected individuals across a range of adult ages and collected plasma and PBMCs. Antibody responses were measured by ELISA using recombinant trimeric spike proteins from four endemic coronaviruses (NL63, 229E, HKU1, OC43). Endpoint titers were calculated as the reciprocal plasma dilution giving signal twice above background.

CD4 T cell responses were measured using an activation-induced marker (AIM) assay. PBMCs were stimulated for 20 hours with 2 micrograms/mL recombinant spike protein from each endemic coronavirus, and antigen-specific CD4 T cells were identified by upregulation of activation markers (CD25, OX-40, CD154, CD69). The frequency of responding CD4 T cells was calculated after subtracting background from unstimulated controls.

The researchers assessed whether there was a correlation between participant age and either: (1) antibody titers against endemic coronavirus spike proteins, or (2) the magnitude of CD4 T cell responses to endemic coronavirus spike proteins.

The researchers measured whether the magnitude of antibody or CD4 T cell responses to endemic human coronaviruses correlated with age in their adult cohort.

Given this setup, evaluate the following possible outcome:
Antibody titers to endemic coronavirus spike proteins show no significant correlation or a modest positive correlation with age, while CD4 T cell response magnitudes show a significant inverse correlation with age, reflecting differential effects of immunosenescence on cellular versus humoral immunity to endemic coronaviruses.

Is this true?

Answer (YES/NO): NO